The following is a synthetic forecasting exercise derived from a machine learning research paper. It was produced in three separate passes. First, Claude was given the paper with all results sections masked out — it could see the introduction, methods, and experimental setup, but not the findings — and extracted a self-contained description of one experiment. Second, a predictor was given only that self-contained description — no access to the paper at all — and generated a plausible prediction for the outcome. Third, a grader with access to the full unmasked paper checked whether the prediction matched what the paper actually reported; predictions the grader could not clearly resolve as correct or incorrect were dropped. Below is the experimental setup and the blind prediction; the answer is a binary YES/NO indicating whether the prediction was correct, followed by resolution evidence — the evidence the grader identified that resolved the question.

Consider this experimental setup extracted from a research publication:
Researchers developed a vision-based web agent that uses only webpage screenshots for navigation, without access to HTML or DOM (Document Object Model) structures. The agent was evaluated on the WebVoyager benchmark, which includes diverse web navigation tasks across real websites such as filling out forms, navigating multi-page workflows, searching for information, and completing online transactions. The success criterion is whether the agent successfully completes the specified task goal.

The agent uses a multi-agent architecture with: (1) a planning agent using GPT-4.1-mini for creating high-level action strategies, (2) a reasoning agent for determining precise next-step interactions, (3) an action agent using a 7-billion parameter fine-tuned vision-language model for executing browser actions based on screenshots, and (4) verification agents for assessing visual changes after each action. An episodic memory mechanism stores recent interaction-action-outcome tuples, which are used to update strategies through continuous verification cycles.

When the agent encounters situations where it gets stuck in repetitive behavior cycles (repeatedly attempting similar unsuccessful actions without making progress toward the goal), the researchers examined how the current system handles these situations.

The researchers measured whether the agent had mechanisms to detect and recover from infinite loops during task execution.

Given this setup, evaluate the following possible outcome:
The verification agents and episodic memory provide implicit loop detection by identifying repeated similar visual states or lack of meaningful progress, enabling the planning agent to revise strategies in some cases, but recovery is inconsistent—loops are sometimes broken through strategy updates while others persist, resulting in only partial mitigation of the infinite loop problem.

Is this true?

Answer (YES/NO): NO